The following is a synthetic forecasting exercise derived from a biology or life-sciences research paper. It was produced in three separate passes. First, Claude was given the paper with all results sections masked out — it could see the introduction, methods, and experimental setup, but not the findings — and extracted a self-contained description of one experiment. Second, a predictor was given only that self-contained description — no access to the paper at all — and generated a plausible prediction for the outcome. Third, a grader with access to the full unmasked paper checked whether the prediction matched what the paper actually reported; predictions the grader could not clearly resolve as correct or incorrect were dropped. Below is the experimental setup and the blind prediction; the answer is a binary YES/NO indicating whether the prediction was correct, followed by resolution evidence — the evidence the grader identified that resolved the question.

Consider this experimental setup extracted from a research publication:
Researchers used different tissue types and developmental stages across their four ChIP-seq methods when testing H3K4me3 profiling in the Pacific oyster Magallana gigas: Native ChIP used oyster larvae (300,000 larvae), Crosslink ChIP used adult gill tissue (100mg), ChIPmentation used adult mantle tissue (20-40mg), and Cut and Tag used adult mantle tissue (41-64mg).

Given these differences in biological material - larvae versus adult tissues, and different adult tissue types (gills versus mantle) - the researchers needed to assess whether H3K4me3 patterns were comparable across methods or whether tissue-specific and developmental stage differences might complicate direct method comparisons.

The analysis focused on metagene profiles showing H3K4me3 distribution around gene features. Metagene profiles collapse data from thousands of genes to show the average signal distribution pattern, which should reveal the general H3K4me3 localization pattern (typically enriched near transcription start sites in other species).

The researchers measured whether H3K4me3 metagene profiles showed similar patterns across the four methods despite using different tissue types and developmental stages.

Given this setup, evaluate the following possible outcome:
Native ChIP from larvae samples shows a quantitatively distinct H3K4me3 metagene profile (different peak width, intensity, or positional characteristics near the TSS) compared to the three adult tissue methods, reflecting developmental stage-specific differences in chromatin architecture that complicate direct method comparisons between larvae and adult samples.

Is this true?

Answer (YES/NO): NO